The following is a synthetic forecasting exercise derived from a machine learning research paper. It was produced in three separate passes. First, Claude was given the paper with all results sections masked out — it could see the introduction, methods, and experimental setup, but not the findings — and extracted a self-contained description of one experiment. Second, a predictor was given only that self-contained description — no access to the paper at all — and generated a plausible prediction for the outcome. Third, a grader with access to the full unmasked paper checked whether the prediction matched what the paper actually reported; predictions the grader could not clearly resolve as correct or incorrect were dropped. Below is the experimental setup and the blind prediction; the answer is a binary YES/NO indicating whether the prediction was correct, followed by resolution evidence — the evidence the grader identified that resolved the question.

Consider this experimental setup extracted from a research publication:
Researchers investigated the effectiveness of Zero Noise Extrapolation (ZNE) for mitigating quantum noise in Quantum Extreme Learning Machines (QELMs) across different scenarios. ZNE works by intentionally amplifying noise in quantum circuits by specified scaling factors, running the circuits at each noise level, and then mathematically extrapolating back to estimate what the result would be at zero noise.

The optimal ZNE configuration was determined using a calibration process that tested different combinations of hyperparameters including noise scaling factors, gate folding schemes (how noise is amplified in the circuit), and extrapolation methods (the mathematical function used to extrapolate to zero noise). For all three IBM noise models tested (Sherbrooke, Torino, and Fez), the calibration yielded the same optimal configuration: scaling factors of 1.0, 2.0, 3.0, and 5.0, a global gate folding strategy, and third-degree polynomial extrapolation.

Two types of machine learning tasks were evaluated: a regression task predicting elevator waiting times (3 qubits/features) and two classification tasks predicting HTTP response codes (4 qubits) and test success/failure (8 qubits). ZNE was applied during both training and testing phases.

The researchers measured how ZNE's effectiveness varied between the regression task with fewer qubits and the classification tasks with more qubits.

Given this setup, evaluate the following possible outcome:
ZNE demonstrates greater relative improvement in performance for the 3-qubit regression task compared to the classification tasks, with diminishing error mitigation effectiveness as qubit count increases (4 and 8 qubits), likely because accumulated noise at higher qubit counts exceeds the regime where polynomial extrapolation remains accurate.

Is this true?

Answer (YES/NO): NO